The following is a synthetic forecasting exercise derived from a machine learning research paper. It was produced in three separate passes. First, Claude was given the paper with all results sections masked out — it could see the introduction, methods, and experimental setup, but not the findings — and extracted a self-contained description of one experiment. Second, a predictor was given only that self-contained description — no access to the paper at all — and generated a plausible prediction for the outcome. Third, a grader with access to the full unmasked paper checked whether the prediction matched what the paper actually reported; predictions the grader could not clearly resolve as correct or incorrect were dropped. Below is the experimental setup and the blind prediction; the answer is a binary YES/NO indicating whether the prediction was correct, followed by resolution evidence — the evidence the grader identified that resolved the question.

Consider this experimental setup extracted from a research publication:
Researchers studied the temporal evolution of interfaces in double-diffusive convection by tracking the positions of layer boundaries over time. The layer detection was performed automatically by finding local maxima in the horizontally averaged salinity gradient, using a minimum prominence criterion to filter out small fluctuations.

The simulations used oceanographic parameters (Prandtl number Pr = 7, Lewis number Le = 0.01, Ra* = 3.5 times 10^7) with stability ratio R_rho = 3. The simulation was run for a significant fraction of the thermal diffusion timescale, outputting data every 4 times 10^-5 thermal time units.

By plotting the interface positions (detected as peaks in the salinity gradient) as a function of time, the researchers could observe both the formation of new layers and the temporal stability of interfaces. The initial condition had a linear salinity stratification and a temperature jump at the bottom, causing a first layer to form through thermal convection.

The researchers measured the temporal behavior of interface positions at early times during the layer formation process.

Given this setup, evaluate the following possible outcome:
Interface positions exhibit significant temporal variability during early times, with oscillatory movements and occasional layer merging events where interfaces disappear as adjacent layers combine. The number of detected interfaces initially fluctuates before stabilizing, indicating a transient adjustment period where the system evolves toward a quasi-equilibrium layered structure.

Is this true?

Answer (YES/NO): YES